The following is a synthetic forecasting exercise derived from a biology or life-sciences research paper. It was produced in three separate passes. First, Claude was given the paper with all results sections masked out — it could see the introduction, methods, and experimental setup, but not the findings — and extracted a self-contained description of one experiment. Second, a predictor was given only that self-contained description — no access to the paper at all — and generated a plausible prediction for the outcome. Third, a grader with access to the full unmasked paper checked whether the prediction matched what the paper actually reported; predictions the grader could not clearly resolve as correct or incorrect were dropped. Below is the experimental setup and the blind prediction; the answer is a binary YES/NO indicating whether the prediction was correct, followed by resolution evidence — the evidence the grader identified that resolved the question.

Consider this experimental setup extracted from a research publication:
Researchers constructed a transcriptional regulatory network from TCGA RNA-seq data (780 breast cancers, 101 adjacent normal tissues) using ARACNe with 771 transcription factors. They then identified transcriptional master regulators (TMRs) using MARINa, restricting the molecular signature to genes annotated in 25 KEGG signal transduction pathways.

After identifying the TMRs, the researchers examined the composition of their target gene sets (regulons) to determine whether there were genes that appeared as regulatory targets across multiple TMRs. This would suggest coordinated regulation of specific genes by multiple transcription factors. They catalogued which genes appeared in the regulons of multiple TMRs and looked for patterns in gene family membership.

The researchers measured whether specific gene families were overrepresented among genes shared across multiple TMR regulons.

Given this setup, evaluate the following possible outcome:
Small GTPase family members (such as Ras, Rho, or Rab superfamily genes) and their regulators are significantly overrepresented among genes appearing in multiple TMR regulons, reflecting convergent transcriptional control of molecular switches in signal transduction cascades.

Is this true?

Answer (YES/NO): NO